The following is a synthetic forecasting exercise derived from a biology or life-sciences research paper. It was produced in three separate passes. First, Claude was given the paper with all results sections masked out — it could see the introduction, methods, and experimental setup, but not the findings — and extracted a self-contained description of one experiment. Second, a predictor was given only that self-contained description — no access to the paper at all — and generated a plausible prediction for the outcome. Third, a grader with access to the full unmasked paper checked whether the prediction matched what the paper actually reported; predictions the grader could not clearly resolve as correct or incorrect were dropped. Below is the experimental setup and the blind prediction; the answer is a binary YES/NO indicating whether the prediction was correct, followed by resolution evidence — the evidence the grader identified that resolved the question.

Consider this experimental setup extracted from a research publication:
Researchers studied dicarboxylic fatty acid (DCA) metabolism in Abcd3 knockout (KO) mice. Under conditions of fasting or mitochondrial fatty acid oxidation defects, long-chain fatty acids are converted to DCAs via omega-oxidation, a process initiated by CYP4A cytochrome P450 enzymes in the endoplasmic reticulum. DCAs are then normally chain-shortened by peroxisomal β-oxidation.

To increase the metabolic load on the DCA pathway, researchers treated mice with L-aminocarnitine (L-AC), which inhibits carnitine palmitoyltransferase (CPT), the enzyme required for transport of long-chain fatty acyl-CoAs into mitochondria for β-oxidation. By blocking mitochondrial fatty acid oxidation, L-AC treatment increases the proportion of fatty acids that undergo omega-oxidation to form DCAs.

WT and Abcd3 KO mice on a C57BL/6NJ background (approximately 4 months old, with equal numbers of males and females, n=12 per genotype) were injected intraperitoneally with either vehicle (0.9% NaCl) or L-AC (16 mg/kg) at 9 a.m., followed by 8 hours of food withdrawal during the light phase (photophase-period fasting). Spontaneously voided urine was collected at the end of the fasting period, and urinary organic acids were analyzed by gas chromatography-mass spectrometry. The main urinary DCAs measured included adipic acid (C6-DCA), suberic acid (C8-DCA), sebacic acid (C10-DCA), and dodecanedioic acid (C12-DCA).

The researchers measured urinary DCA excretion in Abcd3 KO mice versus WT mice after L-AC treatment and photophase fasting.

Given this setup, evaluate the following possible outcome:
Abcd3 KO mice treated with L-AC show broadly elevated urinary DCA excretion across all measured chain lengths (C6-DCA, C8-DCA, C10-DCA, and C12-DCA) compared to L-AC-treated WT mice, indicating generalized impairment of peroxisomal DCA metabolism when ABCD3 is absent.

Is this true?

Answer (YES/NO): NO